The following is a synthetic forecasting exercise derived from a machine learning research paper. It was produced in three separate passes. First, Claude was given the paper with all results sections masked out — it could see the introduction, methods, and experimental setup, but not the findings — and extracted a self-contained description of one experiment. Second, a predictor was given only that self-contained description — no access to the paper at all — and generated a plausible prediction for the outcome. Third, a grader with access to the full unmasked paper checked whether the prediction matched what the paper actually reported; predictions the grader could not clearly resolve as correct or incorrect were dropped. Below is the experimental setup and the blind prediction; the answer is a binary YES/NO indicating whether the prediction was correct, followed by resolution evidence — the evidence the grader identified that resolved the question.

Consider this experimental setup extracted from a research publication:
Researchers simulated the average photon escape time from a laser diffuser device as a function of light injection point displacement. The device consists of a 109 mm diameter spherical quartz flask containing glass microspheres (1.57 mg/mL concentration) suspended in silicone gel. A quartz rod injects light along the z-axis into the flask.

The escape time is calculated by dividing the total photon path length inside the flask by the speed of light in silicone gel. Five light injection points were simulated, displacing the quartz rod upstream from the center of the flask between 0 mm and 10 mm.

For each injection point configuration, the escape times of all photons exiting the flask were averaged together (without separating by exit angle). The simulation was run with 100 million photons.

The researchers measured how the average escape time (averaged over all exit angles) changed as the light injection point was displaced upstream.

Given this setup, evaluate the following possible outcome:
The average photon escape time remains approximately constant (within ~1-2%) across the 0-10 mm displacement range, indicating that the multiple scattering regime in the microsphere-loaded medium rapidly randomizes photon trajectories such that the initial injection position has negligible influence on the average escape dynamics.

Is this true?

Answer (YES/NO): YES